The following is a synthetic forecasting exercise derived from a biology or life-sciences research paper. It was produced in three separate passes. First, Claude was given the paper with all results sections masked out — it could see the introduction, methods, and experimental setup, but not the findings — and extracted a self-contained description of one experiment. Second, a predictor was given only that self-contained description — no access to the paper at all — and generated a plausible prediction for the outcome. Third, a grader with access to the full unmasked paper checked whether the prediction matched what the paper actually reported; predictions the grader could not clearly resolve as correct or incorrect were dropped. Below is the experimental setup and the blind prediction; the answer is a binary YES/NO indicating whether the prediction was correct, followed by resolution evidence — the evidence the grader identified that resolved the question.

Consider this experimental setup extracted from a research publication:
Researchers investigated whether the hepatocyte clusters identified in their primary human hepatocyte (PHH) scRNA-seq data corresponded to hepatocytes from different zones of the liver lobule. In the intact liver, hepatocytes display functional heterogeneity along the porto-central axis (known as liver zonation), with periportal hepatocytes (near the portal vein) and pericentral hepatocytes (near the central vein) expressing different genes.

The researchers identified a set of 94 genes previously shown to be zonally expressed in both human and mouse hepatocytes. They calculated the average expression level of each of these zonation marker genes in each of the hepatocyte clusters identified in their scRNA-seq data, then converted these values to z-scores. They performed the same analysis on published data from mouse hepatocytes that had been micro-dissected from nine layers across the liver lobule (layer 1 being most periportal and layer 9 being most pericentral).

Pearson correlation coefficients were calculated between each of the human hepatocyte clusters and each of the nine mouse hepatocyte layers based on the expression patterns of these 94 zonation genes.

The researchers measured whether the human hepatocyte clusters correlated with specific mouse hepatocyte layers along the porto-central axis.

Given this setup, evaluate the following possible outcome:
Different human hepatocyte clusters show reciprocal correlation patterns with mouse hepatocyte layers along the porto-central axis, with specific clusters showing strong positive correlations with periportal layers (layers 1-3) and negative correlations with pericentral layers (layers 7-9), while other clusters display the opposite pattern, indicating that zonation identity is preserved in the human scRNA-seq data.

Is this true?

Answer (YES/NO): YES